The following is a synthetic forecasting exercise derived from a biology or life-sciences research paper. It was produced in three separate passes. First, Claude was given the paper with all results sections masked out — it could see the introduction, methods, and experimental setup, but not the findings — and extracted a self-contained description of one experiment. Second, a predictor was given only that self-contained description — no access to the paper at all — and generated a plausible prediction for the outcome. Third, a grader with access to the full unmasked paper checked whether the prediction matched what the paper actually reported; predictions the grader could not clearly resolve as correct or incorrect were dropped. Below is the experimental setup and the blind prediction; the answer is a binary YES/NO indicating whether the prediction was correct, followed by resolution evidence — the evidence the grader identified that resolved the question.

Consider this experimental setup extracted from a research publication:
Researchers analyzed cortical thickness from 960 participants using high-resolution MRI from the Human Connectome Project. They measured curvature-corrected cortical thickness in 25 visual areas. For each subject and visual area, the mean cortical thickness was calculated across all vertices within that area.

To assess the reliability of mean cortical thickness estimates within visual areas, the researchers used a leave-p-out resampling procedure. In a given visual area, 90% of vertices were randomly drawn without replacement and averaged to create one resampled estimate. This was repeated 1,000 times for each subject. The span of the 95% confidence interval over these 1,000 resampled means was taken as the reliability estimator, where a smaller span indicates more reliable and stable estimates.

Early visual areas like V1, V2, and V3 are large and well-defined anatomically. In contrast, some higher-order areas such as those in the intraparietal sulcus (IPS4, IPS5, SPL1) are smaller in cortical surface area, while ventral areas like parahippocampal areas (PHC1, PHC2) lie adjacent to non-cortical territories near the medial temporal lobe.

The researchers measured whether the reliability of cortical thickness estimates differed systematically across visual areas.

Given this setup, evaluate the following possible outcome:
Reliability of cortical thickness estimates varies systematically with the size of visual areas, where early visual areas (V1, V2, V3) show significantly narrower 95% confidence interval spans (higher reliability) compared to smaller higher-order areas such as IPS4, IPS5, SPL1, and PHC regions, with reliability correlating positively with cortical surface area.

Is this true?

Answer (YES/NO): NO